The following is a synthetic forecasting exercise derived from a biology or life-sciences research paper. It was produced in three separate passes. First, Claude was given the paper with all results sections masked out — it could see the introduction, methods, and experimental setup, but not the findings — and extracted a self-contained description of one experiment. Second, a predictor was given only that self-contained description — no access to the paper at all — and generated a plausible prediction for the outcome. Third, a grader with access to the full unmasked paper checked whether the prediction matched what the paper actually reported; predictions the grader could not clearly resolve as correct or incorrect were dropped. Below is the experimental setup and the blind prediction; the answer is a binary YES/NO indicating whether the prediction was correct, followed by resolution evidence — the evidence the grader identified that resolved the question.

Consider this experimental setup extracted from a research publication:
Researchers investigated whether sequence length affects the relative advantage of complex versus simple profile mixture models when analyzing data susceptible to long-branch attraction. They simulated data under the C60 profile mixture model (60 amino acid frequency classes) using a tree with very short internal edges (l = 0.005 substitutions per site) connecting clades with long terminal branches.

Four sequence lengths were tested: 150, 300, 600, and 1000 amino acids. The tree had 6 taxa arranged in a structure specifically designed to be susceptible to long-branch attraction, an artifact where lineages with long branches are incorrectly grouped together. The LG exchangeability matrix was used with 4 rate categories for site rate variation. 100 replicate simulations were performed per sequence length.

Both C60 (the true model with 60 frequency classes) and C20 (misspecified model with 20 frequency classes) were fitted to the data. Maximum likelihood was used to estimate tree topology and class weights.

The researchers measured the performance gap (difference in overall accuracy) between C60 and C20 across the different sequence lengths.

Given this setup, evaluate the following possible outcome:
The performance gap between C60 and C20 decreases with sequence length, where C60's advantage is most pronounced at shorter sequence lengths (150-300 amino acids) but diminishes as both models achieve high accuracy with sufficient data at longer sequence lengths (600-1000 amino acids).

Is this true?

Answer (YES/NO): NO